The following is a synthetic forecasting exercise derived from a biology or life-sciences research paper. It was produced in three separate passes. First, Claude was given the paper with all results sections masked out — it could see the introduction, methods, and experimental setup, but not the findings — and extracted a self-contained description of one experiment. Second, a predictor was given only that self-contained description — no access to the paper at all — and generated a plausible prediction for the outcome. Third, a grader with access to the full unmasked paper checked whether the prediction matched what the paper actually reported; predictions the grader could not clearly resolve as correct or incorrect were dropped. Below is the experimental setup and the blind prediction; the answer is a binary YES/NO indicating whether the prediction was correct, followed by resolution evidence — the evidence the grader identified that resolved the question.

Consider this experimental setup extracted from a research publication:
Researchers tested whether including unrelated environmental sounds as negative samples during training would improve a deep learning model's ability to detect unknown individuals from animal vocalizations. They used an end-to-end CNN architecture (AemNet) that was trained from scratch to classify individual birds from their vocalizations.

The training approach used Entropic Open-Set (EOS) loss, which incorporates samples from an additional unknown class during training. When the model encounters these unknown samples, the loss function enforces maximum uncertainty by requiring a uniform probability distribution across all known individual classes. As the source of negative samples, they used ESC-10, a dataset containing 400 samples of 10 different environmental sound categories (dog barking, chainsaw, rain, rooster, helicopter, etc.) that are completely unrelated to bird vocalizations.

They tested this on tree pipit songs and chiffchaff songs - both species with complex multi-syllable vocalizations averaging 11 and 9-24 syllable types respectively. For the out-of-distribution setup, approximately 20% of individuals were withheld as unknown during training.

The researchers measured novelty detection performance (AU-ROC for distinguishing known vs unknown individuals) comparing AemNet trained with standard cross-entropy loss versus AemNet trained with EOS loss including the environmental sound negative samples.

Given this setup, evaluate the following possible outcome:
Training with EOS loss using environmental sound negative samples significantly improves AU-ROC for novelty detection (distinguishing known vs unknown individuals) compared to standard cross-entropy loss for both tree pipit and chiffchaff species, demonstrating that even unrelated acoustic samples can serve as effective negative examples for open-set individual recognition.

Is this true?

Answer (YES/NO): NO